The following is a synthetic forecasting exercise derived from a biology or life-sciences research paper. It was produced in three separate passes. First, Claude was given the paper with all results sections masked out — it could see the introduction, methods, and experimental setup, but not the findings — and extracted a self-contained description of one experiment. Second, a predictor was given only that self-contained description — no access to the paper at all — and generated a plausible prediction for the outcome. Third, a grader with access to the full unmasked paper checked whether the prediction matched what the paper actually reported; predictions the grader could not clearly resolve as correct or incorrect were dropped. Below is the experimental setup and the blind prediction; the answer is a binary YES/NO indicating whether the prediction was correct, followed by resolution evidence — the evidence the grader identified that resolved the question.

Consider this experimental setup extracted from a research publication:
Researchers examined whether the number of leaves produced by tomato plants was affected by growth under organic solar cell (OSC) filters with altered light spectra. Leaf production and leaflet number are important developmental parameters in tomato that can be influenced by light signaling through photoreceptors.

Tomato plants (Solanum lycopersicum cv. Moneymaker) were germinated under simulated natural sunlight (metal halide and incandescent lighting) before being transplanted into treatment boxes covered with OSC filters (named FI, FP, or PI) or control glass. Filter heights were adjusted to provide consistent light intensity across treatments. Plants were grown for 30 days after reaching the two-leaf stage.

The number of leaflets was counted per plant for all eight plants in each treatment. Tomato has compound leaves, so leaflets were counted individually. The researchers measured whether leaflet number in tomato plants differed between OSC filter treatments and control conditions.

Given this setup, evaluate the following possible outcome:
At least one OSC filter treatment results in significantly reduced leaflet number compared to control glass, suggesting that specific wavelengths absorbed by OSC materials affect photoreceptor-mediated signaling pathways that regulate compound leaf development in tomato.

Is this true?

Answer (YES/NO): NO